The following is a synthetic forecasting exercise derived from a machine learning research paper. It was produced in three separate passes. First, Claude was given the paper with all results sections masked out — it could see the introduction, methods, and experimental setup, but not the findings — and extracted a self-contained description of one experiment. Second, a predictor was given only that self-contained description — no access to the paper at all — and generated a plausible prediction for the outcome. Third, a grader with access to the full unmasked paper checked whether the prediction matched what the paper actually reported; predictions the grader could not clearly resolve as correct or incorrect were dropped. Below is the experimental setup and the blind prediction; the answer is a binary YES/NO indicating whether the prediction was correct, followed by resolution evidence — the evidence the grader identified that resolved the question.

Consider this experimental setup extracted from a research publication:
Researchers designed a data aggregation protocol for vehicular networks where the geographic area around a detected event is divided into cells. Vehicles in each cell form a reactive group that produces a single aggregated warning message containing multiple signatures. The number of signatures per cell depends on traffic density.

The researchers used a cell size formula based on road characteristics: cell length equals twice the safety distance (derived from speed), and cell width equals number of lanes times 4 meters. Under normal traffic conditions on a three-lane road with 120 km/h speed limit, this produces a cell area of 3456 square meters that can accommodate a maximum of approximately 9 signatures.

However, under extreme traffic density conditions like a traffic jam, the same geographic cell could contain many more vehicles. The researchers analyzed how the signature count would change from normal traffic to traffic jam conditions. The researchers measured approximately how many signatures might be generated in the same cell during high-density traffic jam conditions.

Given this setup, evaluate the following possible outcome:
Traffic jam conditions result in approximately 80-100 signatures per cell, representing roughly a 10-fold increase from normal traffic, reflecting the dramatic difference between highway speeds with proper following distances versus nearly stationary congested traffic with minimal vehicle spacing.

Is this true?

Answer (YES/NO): NO